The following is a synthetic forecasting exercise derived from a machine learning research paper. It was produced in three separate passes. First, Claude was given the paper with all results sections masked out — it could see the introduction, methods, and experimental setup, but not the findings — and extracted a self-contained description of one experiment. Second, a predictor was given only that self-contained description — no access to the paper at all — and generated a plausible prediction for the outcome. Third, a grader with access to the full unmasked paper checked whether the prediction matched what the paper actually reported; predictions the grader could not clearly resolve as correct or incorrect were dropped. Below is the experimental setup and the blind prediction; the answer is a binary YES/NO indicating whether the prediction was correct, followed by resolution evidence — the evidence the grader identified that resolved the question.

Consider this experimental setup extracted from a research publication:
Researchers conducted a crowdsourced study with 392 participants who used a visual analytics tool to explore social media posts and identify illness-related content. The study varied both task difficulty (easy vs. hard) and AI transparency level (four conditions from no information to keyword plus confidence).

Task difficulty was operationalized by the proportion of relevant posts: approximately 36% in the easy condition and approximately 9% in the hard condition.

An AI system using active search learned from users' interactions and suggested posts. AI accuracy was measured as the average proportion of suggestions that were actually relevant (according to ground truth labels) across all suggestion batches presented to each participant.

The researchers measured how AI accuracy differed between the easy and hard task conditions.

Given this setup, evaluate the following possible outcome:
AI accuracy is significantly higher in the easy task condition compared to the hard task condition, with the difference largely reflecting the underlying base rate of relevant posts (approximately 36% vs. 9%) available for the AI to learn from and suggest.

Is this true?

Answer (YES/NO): YES